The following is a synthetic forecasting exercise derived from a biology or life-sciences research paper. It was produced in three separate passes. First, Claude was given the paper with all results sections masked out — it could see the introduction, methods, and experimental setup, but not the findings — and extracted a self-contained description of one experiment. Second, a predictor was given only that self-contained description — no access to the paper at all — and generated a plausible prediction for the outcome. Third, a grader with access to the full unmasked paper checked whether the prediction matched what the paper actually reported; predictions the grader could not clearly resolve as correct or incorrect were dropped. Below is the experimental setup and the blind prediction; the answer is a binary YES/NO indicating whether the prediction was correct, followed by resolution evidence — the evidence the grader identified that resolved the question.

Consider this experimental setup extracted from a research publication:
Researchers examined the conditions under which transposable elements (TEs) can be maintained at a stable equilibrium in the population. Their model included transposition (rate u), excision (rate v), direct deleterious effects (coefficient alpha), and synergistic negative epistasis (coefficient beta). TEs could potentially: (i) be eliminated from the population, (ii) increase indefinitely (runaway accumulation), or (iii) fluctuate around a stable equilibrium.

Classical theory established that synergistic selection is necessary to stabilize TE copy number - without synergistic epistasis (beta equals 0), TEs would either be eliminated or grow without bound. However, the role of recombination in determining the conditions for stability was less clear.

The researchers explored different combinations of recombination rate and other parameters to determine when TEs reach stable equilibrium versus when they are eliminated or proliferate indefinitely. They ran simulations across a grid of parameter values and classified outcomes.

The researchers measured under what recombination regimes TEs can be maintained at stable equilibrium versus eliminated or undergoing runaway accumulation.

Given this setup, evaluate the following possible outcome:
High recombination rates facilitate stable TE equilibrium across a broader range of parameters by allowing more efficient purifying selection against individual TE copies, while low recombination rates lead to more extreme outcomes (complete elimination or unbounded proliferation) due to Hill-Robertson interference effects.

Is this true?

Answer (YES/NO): YES